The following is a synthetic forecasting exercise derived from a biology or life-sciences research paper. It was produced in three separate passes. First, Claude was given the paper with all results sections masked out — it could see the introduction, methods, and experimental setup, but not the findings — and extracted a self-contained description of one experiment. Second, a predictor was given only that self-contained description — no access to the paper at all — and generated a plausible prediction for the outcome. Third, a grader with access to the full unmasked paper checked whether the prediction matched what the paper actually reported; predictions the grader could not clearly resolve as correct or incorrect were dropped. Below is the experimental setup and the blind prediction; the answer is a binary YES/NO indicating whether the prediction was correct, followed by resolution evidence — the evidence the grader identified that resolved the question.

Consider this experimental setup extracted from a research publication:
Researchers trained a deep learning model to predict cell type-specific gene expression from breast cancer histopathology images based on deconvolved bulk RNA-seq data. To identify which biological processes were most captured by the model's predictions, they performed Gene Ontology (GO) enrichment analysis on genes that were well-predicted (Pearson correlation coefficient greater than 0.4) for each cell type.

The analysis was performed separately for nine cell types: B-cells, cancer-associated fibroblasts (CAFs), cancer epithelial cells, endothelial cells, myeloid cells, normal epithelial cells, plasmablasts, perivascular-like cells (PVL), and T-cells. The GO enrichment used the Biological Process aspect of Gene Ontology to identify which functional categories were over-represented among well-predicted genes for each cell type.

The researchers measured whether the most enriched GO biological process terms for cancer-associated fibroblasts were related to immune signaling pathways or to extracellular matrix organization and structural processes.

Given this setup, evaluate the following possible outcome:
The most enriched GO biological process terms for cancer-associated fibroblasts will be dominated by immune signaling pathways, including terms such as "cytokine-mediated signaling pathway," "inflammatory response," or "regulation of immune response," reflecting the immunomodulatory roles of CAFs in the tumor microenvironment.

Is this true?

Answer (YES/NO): NO